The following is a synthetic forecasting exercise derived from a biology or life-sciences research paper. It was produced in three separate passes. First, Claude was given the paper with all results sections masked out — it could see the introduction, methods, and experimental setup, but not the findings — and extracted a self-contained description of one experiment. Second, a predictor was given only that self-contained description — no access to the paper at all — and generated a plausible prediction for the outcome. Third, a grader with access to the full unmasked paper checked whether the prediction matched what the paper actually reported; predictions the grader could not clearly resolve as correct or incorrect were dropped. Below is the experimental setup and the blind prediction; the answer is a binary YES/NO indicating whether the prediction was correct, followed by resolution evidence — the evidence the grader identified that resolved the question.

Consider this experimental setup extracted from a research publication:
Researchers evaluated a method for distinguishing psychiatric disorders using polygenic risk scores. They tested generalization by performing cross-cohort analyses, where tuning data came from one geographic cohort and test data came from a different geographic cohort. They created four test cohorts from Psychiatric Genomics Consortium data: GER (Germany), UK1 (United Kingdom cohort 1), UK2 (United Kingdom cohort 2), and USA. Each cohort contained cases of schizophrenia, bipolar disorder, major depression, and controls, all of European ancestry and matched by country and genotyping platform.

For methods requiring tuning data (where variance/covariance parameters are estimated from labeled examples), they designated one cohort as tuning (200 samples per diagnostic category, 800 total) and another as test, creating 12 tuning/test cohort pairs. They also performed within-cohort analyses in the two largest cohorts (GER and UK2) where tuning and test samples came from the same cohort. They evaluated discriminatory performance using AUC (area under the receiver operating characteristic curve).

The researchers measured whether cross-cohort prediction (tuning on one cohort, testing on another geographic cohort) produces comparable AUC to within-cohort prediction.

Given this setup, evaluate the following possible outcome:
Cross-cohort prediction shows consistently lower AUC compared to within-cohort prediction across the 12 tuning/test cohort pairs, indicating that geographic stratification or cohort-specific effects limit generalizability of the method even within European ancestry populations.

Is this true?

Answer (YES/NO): NO